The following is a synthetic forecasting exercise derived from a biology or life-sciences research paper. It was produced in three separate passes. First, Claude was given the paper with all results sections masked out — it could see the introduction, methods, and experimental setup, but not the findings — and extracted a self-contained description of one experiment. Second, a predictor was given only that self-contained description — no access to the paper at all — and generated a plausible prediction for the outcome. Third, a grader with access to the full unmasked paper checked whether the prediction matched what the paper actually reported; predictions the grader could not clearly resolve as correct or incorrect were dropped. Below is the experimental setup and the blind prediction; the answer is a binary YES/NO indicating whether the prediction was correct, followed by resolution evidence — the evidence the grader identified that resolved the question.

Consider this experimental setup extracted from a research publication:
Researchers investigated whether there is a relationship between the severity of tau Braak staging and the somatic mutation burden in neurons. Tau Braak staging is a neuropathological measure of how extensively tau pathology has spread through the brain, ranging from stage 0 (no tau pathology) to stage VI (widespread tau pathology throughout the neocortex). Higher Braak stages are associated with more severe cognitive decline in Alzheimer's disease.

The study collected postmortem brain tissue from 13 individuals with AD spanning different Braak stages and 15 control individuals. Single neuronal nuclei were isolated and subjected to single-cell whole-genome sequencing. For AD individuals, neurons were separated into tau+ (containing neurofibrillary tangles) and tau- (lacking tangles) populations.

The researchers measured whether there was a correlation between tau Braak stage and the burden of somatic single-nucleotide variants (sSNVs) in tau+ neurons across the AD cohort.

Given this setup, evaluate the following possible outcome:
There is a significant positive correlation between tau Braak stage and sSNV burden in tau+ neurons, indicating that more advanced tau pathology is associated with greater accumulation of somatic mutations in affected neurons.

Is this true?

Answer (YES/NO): NO